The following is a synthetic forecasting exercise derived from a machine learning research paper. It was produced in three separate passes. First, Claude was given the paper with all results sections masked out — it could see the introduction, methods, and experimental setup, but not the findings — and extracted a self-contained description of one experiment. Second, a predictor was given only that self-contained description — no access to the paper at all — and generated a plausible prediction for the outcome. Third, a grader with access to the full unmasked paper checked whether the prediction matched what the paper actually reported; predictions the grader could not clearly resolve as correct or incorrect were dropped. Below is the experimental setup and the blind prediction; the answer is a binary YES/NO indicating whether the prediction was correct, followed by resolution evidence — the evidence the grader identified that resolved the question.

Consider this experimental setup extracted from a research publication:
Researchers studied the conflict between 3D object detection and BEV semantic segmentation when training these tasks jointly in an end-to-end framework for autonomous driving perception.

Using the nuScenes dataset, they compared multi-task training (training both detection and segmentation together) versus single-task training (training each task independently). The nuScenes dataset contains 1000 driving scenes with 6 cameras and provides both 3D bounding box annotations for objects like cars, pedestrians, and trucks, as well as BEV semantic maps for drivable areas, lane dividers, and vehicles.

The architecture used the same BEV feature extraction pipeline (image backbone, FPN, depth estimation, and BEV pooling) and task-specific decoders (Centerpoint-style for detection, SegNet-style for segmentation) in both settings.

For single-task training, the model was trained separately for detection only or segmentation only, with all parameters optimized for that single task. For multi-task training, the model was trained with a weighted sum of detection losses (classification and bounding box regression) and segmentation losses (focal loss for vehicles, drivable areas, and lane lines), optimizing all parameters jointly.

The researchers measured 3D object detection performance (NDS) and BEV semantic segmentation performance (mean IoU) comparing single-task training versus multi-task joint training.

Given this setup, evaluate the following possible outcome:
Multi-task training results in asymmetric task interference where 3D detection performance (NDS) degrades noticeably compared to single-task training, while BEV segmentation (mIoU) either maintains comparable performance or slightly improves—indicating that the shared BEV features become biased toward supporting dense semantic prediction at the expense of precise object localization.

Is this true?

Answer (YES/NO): NO